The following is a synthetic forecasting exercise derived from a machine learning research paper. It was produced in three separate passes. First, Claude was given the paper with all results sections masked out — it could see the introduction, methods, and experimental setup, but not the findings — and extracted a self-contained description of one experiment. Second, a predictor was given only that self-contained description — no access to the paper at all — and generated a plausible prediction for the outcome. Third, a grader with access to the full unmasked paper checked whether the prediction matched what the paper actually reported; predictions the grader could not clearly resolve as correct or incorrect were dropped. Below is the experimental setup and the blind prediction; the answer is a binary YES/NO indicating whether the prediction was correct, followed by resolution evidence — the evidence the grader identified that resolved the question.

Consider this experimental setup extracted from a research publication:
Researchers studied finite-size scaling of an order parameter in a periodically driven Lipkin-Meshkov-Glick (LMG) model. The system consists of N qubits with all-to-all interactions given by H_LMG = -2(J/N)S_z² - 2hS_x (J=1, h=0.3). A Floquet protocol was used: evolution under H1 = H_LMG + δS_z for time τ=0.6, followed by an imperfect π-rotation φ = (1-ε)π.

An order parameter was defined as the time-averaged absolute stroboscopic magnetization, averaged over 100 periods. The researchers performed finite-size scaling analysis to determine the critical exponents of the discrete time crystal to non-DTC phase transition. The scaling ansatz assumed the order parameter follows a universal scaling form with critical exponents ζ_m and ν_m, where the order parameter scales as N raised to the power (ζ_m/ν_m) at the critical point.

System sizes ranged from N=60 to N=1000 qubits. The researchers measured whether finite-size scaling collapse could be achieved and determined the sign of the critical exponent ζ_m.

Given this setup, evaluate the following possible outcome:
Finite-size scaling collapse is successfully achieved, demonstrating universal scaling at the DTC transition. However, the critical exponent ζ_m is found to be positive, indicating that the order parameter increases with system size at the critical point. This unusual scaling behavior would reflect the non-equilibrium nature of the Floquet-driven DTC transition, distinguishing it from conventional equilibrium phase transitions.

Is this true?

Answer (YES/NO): NO